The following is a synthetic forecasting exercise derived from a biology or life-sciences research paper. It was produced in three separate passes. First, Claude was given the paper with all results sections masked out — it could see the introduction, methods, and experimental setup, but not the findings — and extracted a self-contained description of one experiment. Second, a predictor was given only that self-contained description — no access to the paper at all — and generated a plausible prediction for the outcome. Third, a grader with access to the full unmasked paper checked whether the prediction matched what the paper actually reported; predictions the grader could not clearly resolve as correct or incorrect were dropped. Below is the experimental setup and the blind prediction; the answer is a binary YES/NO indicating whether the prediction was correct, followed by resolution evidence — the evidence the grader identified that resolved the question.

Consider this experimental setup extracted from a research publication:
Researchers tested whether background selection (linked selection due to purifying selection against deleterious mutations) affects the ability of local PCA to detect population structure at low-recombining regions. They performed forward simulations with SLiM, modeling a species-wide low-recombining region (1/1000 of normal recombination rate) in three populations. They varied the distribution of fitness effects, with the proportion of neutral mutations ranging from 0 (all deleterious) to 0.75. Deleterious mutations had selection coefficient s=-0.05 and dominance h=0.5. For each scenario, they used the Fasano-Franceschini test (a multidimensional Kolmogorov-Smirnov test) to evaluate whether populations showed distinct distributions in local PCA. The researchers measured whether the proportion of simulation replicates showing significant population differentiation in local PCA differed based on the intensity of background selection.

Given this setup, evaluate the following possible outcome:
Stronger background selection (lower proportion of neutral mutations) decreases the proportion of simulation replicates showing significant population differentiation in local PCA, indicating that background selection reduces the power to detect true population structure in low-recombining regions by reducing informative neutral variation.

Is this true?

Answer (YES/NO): NO